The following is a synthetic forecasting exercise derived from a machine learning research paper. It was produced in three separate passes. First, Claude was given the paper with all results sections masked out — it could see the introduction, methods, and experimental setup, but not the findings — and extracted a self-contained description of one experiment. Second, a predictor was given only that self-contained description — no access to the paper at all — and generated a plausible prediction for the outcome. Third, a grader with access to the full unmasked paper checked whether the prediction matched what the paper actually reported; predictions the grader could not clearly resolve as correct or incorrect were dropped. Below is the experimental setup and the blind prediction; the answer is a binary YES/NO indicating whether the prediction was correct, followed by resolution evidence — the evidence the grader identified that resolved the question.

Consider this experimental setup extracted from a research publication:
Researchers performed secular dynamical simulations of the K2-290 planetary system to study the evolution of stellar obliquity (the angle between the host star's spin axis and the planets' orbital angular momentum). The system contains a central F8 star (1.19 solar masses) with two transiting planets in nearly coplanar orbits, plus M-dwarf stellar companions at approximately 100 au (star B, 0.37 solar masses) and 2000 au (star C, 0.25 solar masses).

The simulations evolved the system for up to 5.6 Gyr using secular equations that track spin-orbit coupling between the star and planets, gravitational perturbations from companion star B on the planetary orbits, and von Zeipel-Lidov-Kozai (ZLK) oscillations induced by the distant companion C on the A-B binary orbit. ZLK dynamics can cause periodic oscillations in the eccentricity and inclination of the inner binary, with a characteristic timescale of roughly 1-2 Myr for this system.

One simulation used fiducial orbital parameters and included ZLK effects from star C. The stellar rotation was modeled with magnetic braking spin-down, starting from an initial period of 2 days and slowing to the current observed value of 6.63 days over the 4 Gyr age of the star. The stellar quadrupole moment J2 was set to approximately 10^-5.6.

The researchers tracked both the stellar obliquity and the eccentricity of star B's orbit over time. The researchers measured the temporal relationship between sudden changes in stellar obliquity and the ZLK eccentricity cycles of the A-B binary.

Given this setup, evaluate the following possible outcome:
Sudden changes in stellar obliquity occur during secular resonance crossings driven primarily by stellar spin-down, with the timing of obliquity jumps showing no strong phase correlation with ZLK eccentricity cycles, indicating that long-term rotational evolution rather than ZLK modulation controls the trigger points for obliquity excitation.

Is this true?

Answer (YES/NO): NO